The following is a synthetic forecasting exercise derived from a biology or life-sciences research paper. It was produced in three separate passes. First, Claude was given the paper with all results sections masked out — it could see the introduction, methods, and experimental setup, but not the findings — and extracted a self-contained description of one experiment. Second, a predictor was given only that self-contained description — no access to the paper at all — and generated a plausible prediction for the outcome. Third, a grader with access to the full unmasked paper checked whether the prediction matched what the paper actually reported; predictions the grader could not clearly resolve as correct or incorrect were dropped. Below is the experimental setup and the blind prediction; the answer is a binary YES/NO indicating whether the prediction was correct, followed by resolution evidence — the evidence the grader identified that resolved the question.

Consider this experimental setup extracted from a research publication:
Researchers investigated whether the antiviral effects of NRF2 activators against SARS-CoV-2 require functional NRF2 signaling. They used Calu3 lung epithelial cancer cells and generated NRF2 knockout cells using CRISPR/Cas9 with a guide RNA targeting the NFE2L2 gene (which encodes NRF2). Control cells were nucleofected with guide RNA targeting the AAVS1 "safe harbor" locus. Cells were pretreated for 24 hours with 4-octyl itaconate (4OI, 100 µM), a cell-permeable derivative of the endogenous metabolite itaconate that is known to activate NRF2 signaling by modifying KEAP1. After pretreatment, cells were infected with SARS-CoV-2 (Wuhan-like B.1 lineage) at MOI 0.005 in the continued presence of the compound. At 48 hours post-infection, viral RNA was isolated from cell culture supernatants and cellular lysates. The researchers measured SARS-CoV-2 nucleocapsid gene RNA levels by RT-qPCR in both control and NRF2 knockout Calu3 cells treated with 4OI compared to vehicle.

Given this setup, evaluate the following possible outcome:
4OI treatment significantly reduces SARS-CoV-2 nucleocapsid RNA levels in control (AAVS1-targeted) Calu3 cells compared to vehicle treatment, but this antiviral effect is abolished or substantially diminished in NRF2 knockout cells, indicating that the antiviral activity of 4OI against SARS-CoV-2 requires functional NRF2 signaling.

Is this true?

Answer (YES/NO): NO